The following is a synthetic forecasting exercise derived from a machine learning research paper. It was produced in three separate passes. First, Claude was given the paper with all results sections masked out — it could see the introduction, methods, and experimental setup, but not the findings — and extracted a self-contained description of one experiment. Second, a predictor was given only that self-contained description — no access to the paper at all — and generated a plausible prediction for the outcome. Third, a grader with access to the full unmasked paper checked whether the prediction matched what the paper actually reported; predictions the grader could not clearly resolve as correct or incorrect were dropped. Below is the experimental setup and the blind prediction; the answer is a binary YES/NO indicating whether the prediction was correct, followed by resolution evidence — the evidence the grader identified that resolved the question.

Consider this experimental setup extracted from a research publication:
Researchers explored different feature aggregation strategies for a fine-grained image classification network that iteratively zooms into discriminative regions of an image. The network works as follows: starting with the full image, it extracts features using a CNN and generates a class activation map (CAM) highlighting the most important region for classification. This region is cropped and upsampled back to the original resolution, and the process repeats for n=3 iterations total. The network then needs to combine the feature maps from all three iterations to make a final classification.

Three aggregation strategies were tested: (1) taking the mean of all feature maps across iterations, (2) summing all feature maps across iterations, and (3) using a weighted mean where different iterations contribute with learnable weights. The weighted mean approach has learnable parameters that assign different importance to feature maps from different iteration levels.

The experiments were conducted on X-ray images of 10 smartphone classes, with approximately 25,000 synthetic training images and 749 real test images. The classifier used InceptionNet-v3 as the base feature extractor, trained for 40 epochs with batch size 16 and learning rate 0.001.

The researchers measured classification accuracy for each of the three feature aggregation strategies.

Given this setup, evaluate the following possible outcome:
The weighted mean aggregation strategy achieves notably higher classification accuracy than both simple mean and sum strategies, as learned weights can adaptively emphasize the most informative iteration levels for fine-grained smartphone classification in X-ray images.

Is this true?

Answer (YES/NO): YES